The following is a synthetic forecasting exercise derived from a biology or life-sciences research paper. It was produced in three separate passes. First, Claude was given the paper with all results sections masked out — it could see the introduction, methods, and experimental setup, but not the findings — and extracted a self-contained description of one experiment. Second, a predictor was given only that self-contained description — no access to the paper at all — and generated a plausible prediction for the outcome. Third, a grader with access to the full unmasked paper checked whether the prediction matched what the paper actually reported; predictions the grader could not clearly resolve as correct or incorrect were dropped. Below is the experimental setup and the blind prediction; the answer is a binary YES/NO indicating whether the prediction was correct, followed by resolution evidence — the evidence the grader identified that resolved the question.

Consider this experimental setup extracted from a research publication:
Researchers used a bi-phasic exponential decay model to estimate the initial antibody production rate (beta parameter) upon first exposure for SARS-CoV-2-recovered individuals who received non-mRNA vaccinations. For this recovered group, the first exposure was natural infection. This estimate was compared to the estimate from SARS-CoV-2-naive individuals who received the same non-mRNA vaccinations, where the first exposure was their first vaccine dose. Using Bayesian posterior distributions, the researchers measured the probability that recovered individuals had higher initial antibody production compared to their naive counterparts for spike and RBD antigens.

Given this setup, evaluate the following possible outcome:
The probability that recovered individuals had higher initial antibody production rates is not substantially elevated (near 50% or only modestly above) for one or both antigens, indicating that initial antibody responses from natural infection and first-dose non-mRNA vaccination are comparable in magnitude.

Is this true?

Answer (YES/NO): NO